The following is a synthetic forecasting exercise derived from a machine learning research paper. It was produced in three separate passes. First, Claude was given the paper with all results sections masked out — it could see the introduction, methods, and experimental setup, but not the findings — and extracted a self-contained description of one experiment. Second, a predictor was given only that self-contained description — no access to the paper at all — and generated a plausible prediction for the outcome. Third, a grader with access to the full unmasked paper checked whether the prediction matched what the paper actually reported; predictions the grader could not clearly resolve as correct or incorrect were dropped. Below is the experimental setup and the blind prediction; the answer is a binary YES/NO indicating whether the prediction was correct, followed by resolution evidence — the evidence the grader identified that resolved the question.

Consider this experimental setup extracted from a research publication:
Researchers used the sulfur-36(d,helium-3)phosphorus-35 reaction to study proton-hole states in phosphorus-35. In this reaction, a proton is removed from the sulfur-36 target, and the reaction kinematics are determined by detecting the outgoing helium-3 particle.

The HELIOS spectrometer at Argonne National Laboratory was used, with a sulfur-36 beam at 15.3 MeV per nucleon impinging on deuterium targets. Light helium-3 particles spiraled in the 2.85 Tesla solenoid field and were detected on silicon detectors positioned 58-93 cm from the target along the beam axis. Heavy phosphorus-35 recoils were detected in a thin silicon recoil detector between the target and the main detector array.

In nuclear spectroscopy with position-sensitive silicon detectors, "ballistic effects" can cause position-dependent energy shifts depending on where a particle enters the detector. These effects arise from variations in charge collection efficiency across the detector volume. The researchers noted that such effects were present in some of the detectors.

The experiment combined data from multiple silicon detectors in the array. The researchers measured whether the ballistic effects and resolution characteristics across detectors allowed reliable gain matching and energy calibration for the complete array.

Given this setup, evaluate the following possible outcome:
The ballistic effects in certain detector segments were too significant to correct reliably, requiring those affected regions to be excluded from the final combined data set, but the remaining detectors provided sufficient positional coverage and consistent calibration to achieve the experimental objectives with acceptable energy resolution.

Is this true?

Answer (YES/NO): NO